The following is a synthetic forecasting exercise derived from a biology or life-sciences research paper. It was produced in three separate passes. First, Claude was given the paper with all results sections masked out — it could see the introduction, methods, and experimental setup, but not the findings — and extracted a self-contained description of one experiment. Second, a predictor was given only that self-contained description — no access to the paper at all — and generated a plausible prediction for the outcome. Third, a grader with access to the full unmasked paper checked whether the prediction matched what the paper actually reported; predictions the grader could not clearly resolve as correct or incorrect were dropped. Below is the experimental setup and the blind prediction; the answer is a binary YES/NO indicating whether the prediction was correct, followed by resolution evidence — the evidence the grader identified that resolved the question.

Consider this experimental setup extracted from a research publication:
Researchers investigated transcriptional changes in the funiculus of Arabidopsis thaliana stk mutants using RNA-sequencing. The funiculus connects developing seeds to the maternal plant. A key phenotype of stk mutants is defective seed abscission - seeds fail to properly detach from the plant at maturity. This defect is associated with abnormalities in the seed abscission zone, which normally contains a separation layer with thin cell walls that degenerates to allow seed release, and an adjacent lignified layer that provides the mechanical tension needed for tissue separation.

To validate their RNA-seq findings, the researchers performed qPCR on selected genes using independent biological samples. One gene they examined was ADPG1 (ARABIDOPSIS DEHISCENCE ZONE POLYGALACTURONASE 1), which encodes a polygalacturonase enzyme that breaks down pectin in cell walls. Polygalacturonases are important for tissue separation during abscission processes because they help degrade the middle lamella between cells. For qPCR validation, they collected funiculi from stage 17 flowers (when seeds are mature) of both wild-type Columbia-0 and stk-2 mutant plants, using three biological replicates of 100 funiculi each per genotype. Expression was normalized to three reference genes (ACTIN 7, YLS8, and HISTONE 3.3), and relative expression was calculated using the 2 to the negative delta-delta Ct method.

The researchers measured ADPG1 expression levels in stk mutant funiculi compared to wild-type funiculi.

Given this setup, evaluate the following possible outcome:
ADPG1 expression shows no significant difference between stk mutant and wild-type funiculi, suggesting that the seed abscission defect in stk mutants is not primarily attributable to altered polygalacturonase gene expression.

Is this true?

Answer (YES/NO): NO